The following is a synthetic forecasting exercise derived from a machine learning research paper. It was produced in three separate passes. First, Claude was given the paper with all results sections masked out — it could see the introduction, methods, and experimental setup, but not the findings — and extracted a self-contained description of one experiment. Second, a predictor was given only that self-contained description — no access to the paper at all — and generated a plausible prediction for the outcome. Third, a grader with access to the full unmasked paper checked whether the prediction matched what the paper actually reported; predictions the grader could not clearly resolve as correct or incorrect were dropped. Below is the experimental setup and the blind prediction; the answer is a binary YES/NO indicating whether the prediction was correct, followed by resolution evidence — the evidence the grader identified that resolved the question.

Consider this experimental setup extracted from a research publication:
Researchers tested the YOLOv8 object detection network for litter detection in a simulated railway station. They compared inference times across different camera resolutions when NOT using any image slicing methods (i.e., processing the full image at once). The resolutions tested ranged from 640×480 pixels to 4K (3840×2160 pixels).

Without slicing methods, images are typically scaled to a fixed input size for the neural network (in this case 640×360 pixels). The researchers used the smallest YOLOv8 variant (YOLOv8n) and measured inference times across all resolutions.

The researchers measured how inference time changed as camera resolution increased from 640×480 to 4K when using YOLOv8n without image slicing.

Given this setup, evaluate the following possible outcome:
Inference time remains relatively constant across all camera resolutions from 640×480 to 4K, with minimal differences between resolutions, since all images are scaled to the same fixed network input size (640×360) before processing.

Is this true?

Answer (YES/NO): YES